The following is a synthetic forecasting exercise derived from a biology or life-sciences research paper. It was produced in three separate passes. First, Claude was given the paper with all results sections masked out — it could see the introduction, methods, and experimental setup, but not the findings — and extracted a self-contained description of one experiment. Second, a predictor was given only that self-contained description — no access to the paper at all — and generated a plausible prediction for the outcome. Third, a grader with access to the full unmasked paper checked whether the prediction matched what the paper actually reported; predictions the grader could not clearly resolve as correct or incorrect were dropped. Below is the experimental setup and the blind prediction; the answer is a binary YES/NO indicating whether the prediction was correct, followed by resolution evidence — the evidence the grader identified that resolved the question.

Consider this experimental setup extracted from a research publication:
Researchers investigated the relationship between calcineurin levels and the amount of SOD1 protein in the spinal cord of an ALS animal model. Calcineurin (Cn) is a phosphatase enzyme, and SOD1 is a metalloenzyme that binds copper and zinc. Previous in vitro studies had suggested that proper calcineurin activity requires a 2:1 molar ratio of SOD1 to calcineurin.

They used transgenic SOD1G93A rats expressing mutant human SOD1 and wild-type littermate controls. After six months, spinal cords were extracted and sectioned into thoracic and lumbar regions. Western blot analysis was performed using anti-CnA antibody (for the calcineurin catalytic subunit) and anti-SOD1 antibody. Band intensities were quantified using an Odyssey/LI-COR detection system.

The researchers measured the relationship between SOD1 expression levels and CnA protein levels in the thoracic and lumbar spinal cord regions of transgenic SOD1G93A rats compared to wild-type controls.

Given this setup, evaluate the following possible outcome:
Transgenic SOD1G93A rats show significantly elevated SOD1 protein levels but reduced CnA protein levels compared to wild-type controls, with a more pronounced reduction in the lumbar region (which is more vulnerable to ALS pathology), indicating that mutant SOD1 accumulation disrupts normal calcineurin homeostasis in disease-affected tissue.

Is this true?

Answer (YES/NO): NO